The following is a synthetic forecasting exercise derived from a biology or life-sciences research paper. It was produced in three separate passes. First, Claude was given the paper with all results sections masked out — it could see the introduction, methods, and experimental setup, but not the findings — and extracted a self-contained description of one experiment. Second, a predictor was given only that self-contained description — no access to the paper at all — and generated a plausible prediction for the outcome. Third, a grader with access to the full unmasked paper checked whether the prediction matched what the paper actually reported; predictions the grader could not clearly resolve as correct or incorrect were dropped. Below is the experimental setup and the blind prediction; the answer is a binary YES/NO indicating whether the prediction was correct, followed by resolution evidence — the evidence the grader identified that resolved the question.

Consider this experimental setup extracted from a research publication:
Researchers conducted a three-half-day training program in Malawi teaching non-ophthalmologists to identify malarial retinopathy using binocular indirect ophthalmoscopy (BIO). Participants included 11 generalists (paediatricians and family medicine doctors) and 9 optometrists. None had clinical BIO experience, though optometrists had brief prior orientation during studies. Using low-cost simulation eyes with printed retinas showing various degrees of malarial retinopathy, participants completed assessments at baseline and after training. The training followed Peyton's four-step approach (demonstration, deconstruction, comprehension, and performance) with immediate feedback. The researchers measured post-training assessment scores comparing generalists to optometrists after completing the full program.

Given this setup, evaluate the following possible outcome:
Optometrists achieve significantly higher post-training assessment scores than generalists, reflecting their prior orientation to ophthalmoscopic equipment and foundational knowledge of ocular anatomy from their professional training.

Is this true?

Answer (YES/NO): NO